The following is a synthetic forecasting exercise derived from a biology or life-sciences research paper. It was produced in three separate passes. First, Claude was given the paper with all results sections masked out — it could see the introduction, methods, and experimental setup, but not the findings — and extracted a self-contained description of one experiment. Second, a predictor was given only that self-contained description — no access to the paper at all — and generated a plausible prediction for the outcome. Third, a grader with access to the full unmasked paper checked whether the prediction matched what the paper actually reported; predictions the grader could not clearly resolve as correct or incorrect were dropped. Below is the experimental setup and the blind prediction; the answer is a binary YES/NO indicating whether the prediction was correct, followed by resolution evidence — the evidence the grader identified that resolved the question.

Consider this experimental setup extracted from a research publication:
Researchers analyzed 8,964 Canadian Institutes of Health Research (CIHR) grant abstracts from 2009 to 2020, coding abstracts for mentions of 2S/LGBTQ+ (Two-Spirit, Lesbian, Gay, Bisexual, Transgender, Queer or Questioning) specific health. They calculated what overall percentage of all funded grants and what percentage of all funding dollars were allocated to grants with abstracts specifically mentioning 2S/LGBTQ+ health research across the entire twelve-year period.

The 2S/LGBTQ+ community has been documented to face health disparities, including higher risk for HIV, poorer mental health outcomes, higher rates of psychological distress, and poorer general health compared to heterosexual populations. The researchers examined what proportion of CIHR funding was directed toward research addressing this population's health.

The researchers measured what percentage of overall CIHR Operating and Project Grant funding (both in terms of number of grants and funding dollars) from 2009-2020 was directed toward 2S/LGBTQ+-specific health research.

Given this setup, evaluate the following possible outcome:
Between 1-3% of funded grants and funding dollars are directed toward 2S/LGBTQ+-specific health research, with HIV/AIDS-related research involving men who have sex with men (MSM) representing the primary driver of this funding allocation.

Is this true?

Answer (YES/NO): NO